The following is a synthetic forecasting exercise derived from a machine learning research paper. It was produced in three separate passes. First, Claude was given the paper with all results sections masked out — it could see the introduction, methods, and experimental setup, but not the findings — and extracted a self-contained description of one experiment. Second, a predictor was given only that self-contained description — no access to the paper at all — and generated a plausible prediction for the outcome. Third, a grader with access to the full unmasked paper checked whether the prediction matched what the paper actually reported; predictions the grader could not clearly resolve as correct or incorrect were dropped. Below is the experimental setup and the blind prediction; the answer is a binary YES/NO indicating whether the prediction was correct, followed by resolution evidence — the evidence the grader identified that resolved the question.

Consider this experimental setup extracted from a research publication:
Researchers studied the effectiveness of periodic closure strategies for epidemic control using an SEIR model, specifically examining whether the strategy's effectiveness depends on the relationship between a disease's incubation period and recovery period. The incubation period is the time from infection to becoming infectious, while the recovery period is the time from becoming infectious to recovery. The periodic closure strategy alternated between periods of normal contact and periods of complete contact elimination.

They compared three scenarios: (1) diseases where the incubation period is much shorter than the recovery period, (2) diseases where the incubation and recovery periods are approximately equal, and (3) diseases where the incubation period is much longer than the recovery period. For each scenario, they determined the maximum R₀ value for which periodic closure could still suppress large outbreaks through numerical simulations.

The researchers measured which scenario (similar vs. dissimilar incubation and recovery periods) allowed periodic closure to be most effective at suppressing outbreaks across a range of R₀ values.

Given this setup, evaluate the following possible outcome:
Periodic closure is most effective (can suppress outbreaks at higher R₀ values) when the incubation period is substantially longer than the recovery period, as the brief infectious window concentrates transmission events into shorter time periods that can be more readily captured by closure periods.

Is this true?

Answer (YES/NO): NO